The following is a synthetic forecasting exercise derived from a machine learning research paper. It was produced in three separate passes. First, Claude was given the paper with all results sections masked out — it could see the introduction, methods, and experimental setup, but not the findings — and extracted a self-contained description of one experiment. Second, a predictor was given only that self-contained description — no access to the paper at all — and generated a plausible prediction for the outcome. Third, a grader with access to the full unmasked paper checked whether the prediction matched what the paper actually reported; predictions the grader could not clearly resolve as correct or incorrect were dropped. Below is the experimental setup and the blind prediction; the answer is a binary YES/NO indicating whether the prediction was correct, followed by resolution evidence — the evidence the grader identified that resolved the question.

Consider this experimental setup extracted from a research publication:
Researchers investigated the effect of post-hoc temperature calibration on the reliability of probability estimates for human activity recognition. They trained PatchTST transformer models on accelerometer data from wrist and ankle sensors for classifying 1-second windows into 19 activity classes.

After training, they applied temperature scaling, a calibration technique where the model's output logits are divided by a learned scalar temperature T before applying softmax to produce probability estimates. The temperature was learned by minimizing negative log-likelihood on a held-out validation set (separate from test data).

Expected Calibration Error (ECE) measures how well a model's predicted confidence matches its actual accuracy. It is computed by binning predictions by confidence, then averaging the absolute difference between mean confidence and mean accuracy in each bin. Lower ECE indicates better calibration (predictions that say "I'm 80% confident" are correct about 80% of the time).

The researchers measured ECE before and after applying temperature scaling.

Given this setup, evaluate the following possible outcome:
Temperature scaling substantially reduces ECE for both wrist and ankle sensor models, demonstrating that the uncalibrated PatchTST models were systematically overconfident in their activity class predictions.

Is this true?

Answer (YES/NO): NO